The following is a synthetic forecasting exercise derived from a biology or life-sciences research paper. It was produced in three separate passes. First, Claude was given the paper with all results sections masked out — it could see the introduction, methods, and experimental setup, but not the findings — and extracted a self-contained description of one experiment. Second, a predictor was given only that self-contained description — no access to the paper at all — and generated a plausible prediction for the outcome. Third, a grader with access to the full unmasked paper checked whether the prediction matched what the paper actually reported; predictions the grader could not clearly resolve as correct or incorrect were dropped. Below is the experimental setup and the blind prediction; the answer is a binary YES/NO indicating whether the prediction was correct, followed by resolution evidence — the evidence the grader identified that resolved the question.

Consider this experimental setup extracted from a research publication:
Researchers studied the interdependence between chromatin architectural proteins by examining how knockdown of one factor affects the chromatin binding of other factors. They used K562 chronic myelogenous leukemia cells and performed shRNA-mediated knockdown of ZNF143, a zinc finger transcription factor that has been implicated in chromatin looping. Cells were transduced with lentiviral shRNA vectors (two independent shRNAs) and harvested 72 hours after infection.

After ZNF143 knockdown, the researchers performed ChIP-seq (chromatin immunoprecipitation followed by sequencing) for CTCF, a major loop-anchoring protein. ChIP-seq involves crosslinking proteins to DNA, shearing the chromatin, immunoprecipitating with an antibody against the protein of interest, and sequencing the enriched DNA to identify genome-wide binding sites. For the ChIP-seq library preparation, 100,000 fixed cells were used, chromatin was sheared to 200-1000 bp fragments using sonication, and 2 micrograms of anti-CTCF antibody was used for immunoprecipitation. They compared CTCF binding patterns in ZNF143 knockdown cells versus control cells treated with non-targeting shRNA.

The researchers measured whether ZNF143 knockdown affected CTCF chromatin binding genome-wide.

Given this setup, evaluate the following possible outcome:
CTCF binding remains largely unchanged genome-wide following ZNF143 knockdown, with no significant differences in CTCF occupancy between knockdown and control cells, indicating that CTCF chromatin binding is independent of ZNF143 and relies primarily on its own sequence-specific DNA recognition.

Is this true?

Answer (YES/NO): NO